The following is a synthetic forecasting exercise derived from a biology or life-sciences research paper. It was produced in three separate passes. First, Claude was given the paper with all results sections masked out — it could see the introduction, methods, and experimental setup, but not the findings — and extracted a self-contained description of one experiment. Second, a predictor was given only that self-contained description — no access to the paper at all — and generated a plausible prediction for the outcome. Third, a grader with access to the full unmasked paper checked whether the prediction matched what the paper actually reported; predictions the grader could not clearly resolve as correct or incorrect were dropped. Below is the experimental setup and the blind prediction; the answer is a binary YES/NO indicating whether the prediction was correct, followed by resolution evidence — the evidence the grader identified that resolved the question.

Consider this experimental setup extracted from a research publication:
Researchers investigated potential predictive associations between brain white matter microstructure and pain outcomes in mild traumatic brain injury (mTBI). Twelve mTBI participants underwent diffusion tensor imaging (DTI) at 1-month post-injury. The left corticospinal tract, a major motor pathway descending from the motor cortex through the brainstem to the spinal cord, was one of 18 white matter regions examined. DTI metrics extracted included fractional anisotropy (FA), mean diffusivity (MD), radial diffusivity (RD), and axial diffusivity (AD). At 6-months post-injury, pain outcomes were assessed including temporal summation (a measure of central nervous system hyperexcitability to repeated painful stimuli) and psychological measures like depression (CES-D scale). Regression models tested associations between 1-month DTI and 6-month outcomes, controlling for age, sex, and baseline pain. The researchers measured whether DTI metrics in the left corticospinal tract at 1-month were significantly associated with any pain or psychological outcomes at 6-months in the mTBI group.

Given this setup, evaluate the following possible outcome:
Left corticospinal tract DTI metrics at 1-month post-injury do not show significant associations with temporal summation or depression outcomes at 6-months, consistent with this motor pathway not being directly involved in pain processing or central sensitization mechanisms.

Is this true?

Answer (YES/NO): NO